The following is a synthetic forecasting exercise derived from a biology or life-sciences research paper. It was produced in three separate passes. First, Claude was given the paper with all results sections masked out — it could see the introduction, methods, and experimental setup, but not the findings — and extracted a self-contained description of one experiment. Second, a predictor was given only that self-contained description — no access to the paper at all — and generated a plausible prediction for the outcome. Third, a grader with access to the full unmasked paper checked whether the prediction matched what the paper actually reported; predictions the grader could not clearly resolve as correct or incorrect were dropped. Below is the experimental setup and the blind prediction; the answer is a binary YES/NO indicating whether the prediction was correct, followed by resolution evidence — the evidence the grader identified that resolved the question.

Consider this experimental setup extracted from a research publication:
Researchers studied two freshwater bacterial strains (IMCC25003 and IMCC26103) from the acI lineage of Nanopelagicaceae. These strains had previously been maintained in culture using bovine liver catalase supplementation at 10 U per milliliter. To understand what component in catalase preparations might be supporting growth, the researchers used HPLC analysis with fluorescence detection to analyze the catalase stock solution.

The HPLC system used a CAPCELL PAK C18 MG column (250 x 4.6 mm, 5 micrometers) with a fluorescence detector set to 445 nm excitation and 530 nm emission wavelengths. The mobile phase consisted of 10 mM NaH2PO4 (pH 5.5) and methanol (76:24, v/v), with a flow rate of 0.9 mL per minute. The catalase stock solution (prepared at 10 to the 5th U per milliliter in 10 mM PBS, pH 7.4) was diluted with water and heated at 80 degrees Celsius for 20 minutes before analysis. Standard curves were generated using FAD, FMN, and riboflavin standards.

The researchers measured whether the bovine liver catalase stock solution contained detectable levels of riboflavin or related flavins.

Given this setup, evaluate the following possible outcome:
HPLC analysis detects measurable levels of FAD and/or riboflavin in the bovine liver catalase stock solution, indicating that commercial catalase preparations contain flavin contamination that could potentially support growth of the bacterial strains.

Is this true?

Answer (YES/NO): YES